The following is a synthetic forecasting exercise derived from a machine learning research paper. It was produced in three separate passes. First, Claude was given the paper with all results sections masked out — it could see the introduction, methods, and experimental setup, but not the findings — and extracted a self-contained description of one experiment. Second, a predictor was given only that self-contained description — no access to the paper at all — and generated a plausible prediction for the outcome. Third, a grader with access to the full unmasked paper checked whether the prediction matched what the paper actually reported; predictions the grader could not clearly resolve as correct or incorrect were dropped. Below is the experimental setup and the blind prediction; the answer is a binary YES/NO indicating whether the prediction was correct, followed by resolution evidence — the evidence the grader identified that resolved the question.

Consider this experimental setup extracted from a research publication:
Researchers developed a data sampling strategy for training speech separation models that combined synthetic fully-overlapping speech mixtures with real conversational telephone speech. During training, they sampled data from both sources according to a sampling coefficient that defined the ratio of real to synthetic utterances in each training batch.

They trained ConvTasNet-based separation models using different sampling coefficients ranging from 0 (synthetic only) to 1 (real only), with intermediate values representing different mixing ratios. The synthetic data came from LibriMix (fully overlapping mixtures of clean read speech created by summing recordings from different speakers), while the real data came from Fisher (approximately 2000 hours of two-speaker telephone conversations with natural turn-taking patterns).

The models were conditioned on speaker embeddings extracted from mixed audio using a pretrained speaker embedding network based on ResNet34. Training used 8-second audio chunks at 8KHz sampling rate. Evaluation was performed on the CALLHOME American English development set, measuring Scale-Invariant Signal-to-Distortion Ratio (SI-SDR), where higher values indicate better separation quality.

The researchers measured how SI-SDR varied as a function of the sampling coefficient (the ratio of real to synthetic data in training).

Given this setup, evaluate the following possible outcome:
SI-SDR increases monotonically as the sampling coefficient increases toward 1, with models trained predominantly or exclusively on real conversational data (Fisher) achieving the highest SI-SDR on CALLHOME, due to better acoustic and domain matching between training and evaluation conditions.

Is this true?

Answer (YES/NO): NO